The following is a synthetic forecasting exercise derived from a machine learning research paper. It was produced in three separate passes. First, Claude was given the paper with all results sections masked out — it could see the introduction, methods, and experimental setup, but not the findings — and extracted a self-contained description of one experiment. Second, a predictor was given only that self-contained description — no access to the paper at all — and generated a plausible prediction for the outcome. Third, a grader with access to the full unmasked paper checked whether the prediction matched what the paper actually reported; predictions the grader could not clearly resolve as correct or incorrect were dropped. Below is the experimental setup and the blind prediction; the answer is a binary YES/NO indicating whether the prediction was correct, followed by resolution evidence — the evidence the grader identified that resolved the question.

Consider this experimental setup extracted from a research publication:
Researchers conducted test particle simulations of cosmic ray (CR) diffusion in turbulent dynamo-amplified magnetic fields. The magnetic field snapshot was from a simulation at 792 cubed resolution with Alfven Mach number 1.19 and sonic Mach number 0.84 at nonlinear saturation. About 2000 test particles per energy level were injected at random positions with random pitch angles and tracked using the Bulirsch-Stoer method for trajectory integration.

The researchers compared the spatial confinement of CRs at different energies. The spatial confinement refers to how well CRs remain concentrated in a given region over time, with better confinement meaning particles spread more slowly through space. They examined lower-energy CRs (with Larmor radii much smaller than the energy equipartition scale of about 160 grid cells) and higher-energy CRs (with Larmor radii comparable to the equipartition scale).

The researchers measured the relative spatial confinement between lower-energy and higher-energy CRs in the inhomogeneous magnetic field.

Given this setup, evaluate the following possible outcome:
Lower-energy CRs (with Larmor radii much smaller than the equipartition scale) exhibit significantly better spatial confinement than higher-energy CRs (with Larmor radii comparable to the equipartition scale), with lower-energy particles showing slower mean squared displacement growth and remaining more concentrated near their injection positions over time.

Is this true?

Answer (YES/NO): YES